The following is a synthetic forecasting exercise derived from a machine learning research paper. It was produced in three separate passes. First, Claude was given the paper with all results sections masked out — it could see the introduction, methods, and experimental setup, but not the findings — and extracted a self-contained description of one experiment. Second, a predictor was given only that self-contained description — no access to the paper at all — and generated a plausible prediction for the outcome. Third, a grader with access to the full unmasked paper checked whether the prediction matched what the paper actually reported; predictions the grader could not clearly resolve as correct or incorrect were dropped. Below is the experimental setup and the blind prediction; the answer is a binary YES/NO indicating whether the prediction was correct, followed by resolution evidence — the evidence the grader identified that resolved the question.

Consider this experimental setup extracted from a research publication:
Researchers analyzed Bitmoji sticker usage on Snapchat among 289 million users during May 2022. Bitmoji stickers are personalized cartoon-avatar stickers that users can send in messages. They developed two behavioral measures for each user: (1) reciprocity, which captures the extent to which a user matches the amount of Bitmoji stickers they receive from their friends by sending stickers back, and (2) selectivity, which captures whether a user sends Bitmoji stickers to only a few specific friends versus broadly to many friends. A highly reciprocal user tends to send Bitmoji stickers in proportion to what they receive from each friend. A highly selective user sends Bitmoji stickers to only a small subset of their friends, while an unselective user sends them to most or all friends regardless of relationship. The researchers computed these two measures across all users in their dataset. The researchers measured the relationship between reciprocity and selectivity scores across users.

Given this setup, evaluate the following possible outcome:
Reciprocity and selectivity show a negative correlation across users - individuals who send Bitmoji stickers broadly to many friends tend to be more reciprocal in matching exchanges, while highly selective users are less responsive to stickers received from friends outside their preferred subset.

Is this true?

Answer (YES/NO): NO